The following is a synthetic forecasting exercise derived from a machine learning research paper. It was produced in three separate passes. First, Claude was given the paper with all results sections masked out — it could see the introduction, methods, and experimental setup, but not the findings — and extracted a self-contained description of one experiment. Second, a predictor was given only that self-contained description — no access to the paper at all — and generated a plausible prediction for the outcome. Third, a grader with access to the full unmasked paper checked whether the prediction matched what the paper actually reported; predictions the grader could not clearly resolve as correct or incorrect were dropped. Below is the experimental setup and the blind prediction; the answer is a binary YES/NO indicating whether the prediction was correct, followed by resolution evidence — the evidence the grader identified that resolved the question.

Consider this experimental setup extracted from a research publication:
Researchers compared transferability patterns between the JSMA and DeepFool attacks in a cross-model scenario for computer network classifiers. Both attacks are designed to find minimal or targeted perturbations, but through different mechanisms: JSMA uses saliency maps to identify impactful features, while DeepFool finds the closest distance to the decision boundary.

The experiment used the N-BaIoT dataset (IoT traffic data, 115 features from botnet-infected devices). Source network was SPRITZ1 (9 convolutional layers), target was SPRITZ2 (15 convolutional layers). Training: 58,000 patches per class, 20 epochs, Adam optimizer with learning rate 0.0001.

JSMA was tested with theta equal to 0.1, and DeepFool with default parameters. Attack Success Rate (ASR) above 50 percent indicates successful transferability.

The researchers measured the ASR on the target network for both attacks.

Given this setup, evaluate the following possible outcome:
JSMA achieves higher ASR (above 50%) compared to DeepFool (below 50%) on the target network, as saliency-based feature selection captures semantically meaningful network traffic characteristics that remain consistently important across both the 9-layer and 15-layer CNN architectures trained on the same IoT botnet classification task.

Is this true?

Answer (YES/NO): YES